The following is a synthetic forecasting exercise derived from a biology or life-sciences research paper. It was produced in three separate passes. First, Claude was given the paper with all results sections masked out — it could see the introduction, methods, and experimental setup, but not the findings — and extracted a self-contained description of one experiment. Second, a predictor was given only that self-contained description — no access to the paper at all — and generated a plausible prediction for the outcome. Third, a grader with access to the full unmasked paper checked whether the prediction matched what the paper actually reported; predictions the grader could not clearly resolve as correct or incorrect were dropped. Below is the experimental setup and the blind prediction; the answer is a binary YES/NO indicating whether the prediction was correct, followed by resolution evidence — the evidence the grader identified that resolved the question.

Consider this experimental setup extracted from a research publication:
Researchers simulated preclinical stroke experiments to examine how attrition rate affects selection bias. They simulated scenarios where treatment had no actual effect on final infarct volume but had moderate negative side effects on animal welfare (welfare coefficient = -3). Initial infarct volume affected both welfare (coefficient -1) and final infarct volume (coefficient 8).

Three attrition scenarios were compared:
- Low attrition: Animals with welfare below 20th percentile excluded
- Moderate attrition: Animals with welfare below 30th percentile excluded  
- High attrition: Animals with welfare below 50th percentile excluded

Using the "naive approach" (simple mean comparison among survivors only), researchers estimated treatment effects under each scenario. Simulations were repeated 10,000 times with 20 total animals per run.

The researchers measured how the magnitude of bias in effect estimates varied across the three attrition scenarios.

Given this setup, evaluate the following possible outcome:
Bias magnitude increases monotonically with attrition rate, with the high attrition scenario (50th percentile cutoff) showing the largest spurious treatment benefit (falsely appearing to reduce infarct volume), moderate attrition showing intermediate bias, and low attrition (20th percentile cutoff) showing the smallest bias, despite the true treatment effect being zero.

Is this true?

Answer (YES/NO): YES